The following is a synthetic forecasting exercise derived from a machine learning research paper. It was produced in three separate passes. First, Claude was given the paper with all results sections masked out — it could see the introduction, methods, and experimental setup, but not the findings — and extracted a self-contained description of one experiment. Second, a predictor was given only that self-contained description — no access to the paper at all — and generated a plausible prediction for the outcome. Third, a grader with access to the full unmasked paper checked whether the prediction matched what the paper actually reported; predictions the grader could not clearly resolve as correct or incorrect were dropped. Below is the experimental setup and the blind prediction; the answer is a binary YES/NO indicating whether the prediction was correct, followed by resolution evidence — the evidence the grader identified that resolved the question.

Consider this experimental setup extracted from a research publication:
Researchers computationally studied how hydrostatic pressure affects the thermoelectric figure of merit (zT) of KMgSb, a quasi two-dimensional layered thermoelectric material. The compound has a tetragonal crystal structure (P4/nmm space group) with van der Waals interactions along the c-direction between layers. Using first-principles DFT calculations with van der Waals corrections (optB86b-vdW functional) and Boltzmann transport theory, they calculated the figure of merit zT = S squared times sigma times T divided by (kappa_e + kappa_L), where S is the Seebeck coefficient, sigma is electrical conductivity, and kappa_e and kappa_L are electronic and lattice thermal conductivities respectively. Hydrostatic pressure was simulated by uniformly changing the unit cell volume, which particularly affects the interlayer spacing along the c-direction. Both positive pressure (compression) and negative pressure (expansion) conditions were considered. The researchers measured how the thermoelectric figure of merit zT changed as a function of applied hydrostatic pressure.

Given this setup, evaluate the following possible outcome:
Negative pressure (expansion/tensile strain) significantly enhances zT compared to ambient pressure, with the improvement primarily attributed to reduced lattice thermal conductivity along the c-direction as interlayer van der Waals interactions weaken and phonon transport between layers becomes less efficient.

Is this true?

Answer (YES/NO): NO